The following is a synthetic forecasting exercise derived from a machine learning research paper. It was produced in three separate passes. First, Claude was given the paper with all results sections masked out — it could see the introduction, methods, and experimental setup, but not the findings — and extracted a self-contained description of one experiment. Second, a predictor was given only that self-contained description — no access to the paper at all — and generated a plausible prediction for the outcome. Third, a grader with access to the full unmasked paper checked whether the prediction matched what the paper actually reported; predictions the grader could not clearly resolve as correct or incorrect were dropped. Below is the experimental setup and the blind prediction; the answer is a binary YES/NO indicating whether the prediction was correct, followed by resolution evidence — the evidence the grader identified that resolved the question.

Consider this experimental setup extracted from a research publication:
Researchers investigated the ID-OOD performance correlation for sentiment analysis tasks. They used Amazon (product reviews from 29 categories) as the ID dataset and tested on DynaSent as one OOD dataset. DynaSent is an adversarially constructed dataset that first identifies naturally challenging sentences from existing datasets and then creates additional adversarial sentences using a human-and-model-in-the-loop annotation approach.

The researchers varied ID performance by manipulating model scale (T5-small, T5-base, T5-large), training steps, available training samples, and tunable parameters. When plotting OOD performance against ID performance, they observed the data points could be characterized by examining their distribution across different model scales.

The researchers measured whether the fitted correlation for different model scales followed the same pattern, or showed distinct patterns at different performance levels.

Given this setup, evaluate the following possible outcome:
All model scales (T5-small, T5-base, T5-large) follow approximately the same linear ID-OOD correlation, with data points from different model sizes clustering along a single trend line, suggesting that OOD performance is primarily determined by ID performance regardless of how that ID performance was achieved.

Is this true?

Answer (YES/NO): NO